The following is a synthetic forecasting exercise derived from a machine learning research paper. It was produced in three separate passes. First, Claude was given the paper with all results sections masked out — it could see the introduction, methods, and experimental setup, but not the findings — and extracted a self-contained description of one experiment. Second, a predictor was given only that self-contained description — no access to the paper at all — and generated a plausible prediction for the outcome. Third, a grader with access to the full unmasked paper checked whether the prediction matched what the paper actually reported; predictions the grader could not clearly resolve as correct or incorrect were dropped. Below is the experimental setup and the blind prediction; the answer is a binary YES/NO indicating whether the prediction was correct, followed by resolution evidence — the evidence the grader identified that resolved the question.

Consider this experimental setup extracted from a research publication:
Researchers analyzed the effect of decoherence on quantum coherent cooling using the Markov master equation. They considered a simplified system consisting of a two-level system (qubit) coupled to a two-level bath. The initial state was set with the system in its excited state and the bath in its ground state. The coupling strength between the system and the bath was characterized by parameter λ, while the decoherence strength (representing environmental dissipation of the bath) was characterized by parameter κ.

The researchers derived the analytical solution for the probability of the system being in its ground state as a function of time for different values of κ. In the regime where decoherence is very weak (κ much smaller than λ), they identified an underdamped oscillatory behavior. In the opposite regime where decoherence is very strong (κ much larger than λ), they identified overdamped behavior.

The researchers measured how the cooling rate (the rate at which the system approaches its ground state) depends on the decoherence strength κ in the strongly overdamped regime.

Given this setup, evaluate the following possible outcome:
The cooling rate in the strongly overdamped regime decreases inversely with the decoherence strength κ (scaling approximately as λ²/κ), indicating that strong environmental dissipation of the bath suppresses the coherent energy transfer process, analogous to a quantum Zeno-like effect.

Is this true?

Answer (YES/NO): YES